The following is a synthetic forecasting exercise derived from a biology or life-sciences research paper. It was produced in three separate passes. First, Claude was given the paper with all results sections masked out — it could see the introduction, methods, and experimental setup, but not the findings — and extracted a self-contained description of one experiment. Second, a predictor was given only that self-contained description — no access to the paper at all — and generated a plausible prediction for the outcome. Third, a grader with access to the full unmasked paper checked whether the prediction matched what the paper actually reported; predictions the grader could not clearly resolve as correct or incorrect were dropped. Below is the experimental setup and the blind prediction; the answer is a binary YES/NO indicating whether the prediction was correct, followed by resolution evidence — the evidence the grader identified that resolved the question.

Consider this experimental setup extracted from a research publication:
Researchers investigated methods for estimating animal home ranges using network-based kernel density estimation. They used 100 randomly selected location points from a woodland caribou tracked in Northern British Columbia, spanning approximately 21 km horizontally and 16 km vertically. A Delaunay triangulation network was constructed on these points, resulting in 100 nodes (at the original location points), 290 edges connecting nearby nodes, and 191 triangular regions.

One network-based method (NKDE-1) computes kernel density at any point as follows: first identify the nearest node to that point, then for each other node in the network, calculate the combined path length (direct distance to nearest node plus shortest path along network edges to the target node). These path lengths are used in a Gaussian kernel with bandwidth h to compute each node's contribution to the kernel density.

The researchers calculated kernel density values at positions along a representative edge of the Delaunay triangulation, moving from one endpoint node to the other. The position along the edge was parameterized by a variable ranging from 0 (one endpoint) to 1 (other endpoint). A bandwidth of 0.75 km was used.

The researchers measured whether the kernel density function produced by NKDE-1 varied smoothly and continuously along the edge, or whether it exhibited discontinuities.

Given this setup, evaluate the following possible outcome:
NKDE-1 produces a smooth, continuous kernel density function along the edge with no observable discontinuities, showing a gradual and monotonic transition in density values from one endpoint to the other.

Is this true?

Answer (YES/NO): NO